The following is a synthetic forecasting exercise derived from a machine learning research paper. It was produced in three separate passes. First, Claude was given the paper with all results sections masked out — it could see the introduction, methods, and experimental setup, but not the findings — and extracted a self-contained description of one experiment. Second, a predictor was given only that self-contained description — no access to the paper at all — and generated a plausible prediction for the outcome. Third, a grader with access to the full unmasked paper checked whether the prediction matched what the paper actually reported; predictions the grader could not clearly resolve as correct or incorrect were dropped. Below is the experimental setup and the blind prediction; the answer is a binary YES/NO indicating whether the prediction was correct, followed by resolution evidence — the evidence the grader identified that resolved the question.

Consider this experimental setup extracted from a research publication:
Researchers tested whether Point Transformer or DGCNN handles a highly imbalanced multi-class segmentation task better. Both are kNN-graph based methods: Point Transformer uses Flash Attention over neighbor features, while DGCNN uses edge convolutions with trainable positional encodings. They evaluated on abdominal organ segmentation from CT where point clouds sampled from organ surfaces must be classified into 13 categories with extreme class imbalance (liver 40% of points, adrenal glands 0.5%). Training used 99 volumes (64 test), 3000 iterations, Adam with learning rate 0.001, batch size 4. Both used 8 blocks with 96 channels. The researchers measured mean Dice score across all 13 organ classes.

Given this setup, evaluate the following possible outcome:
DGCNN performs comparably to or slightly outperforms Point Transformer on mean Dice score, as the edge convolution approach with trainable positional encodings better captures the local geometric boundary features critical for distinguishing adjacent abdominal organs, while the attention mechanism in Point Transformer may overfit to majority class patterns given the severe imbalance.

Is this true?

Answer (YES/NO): NO